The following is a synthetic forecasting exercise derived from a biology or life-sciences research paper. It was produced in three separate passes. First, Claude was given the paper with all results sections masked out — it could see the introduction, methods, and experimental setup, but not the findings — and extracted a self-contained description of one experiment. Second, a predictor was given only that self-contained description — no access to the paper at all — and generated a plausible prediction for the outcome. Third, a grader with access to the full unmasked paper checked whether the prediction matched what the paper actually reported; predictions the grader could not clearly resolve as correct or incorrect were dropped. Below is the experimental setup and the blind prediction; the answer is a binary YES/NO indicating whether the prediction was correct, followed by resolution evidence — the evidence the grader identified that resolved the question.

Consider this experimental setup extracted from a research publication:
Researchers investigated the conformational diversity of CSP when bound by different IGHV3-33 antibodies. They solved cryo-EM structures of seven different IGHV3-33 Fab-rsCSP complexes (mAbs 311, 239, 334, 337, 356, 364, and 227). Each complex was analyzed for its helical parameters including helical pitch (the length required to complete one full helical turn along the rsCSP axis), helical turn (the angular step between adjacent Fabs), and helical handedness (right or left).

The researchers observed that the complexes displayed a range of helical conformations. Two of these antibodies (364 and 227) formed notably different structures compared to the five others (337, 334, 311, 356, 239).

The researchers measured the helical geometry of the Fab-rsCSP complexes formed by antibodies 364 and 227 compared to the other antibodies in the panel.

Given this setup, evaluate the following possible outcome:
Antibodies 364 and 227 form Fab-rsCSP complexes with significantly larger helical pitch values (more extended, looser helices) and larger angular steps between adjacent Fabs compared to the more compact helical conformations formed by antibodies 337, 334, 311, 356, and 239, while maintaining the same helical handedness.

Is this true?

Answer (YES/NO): NO